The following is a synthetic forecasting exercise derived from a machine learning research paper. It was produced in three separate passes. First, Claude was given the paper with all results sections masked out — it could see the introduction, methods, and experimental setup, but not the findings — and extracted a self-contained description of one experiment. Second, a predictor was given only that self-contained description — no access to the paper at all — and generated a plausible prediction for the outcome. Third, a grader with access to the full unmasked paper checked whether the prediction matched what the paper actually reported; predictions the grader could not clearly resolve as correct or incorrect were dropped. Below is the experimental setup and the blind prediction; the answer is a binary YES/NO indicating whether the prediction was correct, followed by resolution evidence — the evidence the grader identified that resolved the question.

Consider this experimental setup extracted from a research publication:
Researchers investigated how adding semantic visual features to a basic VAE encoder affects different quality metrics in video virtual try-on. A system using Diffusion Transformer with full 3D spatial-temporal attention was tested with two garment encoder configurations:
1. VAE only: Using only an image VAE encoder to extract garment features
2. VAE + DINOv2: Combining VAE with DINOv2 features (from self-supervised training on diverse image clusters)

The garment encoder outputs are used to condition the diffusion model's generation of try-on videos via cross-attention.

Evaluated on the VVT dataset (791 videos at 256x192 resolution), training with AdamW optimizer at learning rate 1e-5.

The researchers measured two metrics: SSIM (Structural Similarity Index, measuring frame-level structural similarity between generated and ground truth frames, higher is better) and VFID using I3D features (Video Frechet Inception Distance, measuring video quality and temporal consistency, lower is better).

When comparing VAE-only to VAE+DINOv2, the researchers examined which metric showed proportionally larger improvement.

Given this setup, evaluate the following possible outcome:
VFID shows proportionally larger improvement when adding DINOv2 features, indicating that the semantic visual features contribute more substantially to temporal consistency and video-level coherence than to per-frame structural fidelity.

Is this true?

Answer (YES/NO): YES